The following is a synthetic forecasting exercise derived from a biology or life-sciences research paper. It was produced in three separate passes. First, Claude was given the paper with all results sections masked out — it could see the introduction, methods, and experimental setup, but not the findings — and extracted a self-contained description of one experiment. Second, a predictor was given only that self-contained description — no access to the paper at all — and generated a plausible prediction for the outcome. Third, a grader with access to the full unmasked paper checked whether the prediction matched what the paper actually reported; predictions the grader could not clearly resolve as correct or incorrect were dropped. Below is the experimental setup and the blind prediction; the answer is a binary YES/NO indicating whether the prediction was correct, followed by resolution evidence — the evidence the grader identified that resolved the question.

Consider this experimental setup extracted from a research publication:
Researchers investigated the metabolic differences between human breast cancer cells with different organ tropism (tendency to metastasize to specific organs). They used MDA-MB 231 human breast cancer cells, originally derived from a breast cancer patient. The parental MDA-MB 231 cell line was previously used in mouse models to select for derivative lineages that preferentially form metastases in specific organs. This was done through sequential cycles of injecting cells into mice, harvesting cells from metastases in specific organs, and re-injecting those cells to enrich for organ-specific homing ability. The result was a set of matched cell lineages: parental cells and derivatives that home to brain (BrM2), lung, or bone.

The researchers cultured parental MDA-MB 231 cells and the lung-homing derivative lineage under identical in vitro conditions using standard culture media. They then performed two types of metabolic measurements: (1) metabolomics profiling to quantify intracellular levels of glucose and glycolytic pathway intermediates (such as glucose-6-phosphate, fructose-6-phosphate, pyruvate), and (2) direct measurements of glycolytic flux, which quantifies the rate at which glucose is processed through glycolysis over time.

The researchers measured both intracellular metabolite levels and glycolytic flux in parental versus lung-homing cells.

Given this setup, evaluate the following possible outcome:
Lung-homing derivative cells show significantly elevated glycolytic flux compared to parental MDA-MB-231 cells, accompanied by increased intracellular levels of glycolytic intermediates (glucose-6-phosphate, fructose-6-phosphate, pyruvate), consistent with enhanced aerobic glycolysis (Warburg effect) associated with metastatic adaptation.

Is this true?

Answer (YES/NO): NO